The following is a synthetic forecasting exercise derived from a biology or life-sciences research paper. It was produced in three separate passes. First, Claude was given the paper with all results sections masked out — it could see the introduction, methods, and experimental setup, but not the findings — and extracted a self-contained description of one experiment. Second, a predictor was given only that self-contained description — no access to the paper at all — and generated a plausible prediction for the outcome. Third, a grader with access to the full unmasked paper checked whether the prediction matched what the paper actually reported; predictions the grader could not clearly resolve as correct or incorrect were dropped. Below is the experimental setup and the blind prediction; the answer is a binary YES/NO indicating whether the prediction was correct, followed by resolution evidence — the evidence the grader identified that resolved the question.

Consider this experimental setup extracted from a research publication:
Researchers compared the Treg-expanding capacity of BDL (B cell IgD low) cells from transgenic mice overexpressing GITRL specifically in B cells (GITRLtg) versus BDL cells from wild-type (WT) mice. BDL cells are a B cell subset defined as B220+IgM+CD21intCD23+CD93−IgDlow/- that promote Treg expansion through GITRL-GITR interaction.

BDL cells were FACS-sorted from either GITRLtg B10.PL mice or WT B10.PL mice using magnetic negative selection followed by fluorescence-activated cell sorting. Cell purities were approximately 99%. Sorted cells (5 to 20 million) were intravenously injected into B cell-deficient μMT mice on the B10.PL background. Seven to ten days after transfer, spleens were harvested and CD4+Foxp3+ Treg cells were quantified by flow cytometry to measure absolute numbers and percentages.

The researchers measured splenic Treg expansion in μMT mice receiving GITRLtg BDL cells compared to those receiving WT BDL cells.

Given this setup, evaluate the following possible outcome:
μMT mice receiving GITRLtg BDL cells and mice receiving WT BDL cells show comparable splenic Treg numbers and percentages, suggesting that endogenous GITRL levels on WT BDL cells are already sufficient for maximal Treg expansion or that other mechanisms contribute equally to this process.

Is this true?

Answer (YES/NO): NO